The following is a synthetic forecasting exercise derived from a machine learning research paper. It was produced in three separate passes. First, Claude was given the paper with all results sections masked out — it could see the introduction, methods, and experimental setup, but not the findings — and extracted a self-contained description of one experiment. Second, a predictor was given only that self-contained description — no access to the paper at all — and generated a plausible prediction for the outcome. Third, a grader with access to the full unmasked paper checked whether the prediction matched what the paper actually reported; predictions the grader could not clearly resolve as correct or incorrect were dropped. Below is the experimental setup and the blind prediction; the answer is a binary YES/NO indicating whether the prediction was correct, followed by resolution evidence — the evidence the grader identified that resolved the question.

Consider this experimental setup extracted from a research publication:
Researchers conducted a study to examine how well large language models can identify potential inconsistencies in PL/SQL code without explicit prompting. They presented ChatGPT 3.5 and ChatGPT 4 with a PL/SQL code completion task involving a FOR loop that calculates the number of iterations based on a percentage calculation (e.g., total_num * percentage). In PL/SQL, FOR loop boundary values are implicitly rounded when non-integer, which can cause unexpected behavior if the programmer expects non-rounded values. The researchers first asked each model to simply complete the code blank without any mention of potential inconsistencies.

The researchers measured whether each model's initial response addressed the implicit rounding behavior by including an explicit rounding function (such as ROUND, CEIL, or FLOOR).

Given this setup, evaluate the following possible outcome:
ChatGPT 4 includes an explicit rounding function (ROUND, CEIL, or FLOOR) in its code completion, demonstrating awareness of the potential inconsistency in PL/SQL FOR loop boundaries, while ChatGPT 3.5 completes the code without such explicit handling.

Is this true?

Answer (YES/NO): YES